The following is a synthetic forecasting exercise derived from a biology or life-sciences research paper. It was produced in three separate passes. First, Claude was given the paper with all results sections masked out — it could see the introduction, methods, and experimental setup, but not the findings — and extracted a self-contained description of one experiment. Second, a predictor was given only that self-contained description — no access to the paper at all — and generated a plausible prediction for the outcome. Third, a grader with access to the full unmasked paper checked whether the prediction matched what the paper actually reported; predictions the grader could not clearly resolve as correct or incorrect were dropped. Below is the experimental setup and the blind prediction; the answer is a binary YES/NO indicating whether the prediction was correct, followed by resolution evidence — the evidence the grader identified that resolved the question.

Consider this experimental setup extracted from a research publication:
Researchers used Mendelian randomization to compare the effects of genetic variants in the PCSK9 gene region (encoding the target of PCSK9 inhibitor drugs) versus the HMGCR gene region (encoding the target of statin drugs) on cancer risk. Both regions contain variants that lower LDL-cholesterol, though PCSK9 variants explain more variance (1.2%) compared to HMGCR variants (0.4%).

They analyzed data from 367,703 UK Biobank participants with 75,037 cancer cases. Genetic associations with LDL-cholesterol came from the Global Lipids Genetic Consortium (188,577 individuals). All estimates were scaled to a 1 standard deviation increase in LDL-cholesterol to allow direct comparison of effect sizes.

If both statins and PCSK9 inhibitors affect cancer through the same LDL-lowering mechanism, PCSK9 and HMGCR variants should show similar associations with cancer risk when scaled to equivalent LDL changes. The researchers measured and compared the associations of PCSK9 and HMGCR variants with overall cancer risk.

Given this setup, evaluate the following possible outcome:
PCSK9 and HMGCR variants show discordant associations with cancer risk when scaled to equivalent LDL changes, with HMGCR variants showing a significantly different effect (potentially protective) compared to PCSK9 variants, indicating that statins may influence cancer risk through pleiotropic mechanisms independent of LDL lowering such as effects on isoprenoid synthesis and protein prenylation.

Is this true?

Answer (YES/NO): YES